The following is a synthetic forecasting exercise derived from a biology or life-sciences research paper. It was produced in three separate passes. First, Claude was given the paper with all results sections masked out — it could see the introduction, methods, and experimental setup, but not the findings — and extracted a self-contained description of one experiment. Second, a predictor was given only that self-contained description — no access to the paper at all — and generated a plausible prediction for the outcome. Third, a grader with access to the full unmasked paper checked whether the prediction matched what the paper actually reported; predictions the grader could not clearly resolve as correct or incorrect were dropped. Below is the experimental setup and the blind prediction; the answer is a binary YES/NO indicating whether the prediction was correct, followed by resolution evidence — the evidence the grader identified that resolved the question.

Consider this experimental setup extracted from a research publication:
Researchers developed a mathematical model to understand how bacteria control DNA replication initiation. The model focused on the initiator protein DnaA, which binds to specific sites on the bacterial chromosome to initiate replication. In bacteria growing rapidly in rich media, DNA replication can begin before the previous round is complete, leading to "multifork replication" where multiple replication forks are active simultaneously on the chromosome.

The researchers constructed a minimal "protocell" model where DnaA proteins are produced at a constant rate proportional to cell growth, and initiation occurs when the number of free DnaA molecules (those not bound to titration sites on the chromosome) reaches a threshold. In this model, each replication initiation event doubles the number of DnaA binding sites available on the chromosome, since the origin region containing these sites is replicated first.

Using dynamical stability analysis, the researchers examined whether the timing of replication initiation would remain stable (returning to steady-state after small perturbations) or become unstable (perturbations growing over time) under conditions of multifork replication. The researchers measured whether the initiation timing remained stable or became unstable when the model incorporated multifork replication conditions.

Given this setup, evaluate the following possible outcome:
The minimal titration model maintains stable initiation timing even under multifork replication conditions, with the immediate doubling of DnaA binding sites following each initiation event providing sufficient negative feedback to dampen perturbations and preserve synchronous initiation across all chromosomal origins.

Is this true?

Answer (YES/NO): NO